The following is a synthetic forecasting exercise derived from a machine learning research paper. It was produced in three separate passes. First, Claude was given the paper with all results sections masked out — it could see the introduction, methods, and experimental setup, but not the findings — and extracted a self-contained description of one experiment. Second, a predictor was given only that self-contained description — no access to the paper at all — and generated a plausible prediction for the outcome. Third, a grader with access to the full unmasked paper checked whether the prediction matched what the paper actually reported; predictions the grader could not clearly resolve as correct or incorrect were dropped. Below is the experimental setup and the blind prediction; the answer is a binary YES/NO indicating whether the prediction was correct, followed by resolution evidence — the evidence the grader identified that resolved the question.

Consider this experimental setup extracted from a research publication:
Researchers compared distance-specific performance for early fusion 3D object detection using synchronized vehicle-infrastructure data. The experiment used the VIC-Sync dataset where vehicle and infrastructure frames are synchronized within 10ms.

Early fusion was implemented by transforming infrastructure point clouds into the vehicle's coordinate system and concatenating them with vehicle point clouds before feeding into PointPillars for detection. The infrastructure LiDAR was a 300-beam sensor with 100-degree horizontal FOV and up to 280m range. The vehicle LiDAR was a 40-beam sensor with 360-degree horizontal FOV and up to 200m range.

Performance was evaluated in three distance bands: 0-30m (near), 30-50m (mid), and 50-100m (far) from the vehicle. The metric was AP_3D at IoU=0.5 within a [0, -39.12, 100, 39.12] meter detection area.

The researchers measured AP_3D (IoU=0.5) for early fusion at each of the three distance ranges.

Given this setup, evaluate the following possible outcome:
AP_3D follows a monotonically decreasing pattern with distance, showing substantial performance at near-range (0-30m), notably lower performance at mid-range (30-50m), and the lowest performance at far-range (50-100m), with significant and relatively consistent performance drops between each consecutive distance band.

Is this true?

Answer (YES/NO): NO